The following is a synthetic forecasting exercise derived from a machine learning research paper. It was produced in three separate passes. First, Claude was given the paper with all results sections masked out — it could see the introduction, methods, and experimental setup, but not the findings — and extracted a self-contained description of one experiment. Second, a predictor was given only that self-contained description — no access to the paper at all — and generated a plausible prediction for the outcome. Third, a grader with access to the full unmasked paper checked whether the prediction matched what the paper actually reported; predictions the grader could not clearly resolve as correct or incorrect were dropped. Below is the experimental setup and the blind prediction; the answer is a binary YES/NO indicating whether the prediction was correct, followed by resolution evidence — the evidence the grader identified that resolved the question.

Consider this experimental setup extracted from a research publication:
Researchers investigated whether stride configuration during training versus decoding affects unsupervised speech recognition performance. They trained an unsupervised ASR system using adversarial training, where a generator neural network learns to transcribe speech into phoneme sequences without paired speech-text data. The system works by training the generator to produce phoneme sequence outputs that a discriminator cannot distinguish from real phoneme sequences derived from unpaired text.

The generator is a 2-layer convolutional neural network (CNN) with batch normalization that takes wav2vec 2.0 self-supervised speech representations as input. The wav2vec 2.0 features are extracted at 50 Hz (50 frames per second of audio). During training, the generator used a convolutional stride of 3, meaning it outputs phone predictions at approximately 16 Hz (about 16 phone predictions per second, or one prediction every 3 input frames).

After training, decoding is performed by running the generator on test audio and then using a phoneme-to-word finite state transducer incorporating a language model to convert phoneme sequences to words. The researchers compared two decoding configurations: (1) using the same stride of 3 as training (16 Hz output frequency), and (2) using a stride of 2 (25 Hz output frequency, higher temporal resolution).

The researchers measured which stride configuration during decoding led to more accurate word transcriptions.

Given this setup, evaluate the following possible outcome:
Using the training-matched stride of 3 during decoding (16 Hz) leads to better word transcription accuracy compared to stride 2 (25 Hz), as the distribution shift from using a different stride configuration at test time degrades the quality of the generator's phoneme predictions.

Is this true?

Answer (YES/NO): NO